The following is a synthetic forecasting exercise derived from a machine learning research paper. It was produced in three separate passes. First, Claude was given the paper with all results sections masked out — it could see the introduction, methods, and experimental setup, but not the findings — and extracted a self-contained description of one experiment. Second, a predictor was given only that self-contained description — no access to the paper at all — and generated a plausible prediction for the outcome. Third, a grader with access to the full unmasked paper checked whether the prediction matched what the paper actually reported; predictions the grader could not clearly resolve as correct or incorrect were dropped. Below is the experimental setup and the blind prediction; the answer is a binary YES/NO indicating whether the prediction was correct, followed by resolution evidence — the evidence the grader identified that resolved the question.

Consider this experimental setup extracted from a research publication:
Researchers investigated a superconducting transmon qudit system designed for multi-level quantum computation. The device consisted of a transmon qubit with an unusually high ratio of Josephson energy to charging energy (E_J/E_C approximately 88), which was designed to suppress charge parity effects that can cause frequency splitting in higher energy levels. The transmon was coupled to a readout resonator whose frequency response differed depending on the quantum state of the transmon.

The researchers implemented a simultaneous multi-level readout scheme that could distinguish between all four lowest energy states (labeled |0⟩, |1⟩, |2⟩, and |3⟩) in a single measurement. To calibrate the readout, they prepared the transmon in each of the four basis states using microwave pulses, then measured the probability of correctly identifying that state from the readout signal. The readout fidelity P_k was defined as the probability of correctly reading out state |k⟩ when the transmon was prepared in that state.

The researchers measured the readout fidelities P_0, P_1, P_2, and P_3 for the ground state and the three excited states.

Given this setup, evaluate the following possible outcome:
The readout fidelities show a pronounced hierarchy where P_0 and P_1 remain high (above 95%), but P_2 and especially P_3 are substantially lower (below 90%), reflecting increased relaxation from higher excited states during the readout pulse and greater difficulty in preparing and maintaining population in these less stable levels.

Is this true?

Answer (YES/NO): NO